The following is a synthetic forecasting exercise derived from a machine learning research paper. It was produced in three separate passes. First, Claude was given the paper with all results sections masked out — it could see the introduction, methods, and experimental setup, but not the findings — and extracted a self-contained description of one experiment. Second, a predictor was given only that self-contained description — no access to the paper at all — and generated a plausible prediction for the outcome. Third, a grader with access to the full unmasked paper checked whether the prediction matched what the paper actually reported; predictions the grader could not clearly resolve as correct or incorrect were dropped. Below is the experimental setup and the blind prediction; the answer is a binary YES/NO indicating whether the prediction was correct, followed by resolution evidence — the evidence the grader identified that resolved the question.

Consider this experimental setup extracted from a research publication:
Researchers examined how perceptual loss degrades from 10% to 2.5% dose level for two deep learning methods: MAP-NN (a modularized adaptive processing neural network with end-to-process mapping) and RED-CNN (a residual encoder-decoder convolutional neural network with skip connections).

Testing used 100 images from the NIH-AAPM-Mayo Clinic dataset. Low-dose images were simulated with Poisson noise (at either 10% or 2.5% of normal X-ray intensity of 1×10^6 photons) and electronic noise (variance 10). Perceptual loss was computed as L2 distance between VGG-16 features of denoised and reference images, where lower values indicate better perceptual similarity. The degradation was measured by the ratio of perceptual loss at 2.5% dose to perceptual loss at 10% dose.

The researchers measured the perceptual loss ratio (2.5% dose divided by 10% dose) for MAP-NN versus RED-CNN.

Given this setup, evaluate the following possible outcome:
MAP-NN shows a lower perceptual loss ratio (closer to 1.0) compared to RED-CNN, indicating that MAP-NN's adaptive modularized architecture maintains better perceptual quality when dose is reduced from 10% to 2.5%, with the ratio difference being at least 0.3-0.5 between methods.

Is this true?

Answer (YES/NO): NO